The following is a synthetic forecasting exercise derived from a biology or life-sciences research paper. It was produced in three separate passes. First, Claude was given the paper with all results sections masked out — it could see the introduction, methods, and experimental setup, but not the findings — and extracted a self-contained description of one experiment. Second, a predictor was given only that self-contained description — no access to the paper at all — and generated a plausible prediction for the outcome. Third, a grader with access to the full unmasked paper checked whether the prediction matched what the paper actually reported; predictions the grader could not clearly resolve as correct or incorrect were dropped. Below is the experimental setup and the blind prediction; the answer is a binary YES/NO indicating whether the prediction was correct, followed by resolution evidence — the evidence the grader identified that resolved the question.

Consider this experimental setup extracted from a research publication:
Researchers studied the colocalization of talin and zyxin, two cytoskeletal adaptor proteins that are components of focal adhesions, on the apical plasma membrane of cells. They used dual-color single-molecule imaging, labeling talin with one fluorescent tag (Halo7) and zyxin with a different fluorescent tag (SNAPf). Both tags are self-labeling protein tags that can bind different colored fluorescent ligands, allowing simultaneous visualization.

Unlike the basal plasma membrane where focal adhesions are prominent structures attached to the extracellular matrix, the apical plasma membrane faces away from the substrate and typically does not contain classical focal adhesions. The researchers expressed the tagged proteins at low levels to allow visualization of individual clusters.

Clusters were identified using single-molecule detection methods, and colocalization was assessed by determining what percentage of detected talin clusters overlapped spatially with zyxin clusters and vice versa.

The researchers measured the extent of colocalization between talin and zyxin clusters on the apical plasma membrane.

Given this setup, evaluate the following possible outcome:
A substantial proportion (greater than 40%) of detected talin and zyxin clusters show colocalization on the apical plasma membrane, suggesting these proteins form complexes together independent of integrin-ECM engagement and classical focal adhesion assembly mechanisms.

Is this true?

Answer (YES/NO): YES